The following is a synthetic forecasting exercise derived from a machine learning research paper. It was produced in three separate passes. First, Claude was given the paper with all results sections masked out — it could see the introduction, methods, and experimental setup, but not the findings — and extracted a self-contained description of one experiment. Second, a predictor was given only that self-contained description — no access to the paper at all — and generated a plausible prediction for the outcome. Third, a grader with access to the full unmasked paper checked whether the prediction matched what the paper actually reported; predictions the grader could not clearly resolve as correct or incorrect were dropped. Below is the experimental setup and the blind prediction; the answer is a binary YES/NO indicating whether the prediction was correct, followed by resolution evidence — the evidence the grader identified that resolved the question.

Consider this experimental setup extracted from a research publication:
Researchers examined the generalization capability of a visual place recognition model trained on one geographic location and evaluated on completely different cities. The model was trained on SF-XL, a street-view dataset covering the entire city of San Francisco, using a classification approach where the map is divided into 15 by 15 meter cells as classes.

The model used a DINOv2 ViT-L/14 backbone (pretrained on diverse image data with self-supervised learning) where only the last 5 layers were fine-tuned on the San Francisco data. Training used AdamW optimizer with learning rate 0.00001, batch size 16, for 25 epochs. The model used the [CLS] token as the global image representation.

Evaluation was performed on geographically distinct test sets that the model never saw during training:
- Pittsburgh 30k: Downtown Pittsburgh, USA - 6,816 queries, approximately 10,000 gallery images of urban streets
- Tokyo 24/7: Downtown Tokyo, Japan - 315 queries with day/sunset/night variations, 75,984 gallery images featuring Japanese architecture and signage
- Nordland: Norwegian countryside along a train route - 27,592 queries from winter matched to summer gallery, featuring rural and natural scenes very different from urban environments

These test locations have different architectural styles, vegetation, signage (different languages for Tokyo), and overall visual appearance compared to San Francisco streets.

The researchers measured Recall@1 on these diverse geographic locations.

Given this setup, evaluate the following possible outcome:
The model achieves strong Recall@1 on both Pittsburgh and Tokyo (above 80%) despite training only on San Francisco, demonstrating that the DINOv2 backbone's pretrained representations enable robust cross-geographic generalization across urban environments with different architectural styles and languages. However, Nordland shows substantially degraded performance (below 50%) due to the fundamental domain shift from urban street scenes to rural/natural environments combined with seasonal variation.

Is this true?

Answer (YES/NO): NO